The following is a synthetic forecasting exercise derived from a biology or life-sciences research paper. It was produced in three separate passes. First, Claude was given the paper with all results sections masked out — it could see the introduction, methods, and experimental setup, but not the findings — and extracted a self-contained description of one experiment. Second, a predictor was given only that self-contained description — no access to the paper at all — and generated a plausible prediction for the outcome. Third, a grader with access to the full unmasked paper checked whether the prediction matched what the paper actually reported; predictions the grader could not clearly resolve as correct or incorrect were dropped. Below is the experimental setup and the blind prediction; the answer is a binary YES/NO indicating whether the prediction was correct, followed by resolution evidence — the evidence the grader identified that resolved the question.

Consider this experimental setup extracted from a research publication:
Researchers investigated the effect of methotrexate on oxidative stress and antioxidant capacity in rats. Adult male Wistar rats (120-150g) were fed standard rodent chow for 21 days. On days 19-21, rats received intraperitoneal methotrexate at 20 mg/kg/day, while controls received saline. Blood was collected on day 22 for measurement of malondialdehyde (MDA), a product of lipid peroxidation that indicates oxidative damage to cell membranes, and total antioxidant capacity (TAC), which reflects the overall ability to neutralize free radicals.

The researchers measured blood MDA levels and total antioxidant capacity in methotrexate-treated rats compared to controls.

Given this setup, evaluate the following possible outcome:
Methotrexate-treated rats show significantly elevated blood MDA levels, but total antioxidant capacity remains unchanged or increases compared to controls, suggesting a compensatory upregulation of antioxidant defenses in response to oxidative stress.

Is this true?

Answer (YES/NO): NO